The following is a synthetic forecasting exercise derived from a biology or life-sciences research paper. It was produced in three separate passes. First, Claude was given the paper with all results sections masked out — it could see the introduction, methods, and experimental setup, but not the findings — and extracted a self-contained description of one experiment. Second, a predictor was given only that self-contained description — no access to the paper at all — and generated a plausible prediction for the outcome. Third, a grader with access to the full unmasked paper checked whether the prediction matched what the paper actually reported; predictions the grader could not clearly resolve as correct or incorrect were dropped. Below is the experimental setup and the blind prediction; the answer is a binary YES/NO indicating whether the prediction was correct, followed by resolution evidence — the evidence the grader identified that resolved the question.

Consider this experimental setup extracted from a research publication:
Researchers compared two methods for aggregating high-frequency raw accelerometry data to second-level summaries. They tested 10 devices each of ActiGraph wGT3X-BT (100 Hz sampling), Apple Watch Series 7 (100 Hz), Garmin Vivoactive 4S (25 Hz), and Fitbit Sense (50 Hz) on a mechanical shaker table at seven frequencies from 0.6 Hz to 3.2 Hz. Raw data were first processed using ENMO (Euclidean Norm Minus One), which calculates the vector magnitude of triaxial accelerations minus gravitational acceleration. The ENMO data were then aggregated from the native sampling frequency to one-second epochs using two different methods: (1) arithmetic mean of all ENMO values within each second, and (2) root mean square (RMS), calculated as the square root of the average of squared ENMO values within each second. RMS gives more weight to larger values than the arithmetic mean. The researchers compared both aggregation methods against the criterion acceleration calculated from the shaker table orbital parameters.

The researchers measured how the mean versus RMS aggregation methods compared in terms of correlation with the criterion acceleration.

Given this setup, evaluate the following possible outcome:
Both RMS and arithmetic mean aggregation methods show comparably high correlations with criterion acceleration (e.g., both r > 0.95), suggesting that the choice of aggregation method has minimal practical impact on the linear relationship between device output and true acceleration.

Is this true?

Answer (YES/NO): NO